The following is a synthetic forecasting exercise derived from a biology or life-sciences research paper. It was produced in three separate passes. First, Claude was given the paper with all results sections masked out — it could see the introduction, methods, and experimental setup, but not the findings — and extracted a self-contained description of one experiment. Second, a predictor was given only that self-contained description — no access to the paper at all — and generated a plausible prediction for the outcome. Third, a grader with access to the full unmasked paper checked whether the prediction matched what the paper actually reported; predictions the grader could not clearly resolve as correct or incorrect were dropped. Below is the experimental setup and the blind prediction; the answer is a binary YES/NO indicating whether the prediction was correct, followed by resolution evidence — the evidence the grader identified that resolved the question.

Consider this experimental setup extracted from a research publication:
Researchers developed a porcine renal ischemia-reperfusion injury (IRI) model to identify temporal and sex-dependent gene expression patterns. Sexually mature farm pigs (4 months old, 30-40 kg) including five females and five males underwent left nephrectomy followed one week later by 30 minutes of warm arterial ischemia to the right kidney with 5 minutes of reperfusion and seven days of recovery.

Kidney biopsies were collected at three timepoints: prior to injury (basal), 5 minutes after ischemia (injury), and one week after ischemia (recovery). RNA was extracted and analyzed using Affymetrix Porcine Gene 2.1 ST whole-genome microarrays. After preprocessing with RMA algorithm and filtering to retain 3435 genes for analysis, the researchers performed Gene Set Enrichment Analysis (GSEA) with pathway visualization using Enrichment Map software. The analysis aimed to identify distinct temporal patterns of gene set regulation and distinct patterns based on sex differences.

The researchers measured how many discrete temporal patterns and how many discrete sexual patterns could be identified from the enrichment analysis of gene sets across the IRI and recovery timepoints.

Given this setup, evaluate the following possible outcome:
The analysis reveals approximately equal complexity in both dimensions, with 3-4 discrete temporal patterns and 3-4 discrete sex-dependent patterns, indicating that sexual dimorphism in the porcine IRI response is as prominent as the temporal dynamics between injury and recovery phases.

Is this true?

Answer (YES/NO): NO